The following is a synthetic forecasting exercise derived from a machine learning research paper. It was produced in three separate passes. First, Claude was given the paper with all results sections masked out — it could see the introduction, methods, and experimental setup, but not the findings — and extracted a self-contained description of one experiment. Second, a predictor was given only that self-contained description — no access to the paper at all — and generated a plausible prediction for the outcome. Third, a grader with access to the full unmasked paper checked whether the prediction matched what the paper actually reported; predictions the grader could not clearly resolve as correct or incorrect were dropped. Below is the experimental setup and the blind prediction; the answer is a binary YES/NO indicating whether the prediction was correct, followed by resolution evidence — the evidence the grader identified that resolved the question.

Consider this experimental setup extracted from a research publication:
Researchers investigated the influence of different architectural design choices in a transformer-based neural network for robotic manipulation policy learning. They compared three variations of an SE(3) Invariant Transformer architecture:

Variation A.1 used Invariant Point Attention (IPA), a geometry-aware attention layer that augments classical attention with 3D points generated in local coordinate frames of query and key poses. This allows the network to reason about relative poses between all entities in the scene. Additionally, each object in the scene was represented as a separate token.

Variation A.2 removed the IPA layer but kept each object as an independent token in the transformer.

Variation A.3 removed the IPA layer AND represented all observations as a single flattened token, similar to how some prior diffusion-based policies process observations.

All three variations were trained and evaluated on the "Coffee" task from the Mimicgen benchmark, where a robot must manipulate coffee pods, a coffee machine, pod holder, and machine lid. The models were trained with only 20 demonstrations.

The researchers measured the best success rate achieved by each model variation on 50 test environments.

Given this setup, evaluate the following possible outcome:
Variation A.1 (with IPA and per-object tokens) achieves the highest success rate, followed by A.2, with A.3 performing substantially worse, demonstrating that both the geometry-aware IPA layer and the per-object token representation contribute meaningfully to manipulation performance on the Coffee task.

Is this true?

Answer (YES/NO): YES